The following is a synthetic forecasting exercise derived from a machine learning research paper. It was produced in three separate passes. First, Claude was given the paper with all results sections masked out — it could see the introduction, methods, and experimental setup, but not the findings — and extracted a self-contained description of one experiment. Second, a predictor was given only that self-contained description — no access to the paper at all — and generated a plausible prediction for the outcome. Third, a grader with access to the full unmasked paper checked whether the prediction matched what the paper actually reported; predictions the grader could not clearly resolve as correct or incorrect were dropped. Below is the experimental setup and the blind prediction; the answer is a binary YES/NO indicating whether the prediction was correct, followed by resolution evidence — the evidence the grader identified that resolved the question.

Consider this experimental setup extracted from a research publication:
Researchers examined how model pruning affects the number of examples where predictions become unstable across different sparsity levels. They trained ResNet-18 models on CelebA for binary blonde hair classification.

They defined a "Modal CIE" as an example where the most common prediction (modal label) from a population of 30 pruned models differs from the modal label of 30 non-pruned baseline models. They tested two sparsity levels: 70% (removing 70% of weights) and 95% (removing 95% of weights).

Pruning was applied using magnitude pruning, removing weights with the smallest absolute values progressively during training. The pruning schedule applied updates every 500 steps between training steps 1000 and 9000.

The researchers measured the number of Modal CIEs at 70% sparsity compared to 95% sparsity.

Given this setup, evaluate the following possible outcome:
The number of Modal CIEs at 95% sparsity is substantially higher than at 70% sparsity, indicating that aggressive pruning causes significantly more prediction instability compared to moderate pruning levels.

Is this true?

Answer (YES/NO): YES